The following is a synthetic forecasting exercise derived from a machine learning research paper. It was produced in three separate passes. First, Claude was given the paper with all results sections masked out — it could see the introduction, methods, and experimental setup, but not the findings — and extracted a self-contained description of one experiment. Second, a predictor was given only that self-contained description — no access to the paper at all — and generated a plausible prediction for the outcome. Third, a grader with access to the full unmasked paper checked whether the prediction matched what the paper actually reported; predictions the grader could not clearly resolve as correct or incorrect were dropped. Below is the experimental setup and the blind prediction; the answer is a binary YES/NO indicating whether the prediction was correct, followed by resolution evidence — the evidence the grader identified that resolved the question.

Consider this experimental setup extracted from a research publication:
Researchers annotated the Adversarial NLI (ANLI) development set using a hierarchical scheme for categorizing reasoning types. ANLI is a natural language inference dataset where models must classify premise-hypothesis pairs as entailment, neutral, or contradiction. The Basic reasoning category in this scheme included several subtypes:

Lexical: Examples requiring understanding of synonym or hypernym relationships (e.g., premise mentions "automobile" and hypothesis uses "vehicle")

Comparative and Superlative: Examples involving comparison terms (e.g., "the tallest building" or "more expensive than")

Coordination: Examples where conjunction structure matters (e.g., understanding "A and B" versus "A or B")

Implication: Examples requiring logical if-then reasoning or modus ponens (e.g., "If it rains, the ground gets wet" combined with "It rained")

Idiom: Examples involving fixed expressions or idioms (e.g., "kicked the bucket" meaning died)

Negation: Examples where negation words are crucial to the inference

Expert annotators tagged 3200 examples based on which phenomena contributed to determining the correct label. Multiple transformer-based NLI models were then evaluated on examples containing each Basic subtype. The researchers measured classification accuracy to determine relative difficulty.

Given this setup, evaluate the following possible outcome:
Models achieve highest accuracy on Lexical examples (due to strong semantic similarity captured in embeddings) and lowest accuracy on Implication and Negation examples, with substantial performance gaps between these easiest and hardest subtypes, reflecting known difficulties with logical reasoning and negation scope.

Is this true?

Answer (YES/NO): NO